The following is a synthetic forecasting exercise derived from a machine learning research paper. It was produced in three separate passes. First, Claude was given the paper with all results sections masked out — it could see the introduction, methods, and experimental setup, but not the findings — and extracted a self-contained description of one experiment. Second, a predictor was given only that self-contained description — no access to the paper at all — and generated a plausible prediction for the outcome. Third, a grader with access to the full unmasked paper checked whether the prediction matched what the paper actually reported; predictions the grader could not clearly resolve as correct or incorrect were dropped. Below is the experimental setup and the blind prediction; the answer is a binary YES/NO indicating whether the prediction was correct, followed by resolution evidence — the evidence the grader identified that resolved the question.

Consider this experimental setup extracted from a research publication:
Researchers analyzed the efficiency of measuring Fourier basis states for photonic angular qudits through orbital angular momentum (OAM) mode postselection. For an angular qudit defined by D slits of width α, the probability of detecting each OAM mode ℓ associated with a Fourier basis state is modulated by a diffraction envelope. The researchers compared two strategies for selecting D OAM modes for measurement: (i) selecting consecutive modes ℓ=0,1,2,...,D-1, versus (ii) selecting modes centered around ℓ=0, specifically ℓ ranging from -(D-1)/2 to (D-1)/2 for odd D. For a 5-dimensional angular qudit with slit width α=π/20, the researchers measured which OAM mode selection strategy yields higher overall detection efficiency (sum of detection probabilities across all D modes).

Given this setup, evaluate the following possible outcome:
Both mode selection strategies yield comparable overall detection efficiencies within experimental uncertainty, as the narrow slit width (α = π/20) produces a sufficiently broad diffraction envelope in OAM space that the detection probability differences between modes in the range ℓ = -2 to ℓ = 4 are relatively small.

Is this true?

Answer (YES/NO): NO